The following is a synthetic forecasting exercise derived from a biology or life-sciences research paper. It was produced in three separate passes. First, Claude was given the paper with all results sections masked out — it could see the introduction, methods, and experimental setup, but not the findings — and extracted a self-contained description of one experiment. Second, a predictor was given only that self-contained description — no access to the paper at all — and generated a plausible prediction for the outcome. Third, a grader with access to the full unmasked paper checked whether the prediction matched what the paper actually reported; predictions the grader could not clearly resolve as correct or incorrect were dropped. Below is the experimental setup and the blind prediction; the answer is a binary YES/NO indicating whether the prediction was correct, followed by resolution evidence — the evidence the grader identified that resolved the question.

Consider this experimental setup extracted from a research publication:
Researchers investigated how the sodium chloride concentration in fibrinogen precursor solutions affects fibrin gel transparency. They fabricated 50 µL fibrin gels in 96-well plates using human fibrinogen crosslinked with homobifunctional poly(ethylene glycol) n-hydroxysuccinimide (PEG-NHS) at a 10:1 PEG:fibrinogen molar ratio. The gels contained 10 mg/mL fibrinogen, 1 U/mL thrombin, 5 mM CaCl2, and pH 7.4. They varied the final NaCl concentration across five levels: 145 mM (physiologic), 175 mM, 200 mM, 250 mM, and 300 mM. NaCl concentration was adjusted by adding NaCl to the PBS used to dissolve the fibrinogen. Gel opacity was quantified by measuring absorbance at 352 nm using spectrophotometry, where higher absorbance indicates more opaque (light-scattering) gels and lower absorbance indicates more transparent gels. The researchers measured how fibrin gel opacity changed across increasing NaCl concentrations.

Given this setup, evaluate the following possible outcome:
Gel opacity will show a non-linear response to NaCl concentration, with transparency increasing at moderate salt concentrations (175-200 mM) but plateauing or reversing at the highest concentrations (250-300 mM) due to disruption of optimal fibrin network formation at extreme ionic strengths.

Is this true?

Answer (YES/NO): NO